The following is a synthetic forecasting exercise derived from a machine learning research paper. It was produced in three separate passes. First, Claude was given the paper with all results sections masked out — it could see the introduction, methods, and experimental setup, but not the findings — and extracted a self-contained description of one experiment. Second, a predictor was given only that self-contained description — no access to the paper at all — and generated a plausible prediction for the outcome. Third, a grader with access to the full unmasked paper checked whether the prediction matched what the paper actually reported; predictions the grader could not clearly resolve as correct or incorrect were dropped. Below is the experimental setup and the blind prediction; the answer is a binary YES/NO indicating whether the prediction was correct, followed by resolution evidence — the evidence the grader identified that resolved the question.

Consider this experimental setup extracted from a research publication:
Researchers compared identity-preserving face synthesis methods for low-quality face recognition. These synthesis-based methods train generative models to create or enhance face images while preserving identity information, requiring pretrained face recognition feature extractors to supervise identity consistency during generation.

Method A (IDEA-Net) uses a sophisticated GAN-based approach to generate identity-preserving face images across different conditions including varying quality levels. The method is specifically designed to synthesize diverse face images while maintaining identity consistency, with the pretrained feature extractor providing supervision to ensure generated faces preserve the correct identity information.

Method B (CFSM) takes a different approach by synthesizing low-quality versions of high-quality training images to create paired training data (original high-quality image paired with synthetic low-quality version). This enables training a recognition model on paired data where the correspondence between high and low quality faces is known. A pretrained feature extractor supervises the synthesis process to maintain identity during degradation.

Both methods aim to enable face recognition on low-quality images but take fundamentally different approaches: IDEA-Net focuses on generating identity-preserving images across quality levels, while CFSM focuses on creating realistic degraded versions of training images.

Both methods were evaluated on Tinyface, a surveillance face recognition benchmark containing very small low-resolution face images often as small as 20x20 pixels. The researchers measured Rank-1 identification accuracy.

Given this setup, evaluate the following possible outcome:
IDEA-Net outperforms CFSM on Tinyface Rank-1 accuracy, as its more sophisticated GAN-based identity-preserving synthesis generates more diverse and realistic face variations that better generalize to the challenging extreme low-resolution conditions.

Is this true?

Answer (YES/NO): YES